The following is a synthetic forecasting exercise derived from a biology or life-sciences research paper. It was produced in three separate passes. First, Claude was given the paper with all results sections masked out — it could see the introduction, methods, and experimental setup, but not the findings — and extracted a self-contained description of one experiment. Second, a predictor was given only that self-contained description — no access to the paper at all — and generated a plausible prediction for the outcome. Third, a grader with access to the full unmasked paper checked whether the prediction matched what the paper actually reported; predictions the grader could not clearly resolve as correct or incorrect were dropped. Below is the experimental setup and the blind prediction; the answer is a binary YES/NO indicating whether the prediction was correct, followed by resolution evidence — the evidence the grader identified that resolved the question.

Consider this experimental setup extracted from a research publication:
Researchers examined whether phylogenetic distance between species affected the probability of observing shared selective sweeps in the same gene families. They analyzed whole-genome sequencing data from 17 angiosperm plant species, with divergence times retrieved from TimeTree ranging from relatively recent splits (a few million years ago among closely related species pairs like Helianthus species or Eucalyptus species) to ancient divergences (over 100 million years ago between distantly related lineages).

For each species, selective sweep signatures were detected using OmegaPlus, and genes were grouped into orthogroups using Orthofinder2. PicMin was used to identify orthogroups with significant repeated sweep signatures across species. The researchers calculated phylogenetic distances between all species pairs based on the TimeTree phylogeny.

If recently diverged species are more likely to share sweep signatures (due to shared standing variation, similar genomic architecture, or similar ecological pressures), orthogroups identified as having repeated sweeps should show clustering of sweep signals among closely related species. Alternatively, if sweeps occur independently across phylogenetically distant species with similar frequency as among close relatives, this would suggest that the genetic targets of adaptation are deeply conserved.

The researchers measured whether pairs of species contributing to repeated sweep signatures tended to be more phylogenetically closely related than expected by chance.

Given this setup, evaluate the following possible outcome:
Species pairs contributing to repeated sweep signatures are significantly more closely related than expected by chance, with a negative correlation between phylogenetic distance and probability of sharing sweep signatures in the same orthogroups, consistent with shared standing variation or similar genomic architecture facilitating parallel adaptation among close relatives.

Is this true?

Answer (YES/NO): NO